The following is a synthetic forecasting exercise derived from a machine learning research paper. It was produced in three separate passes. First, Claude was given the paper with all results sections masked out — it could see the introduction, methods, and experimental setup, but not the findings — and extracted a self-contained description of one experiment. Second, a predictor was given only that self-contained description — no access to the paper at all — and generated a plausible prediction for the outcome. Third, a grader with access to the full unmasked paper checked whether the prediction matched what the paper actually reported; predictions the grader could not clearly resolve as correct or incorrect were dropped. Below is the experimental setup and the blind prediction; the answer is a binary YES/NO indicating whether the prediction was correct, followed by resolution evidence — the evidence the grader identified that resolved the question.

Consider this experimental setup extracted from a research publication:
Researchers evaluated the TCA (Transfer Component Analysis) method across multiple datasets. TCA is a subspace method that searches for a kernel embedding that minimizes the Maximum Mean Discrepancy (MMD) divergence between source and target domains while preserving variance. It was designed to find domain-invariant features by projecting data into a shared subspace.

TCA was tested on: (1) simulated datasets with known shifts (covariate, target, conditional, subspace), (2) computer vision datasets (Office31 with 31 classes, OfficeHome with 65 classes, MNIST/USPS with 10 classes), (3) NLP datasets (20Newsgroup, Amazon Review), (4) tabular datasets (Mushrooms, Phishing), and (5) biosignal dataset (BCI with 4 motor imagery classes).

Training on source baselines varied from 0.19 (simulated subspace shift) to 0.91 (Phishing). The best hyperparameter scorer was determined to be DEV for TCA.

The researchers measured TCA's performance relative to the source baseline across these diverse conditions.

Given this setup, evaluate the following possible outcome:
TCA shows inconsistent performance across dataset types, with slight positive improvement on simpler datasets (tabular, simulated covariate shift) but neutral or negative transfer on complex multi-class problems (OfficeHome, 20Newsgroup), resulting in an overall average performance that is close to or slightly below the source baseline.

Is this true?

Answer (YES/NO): NO